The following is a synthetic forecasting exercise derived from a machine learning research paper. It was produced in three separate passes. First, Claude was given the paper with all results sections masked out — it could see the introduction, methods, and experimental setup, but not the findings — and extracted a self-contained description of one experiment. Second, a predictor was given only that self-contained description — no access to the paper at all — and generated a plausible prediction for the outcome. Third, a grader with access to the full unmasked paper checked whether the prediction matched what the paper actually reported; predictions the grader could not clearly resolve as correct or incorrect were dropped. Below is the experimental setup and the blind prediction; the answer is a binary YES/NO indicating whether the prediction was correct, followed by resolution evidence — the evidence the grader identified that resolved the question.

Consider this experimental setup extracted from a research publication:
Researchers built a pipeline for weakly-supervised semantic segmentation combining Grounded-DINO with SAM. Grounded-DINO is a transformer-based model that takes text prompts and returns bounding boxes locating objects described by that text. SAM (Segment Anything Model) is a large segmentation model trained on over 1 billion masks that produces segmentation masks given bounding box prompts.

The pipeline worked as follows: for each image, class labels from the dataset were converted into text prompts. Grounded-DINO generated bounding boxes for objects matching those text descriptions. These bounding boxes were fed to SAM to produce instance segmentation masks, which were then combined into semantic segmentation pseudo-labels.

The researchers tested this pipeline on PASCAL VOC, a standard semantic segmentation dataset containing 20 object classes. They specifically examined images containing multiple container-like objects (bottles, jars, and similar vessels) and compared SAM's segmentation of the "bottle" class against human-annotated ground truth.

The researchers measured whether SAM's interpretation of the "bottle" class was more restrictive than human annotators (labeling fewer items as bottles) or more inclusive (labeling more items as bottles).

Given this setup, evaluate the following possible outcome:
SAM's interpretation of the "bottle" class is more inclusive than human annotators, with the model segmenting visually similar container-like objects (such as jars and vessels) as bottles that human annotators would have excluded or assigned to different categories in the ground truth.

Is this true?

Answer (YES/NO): YES